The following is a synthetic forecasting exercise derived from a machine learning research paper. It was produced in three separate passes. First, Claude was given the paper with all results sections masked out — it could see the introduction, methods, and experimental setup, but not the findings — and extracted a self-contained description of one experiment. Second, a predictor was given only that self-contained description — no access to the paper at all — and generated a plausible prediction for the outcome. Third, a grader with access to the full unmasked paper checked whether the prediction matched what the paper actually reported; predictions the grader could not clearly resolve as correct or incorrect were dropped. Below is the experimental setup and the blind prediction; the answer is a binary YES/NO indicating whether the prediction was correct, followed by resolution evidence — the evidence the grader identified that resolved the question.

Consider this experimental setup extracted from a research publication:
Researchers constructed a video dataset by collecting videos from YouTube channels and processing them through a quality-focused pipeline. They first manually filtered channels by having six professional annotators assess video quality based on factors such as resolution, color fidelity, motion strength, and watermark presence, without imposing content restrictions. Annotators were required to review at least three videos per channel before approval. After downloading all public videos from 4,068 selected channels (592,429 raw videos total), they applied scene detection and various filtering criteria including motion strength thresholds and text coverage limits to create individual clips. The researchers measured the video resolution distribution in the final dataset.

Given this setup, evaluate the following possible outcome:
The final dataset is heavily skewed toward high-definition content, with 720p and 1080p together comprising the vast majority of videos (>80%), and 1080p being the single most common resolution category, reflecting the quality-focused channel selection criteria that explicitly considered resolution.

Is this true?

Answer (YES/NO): NO